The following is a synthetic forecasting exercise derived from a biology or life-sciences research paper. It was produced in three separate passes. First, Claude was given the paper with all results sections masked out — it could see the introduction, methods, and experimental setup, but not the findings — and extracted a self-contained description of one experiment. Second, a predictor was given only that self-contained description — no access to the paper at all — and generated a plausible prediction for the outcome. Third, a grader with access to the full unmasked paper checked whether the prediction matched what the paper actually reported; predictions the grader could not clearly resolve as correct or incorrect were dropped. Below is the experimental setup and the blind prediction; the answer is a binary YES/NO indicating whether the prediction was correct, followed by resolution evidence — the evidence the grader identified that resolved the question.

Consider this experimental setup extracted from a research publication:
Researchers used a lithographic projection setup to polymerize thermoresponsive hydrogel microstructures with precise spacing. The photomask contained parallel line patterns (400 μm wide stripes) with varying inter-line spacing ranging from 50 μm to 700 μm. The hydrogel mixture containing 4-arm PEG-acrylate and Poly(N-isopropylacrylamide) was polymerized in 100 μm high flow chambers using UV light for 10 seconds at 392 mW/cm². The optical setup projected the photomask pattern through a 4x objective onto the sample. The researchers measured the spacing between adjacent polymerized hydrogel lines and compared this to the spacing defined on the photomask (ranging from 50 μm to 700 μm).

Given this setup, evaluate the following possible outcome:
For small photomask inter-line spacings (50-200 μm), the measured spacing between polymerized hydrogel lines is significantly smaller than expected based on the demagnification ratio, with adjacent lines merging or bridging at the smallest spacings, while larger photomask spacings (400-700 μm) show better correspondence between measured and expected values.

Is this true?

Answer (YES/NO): NO